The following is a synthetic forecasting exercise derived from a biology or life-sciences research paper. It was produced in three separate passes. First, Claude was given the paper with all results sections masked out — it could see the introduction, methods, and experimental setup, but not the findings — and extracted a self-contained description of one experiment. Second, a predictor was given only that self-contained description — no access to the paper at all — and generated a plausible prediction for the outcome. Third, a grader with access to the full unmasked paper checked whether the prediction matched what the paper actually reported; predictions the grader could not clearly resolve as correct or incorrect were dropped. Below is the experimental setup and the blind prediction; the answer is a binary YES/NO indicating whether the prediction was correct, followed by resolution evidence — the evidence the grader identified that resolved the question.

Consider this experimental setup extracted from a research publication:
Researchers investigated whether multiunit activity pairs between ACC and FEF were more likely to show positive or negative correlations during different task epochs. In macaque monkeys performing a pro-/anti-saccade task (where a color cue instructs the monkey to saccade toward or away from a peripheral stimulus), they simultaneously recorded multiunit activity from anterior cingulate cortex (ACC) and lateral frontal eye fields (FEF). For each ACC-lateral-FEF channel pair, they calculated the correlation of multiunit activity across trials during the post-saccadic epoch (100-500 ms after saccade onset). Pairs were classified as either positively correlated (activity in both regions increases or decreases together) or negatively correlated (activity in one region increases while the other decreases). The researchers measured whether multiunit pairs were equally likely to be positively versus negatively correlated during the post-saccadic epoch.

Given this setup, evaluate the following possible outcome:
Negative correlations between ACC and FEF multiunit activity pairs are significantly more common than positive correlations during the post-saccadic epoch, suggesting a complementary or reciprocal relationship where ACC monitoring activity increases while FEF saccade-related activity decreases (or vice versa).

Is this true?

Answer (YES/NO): NO